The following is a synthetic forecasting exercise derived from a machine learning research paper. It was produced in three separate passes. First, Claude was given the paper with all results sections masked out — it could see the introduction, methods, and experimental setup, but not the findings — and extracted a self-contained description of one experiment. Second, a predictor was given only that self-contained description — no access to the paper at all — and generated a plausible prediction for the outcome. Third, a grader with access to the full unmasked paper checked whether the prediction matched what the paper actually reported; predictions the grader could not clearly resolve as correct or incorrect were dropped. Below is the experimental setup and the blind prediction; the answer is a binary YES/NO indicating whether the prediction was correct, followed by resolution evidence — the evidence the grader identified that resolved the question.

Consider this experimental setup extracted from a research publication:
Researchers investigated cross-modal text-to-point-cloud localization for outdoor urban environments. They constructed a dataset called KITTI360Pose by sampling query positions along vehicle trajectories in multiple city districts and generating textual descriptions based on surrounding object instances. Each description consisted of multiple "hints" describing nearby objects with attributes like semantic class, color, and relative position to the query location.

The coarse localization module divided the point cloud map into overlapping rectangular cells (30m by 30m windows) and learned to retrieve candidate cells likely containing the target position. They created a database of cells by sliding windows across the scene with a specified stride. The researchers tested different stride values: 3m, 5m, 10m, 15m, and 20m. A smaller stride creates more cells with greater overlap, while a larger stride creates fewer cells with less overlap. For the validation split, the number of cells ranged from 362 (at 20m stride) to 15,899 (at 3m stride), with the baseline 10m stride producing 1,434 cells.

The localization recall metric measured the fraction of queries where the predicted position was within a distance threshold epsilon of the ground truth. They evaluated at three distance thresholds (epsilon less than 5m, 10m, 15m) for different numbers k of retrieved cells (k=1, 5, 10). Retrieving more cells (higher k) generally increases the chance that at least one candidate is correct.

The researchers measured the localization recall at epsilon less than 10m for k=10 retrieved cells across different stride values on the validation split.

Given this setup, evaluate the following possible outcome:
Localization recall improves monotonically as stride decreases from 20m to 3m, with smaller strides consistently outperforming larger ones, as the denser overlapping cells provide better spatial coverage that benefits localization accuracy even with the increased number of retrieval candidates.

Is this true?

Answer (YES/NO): NO